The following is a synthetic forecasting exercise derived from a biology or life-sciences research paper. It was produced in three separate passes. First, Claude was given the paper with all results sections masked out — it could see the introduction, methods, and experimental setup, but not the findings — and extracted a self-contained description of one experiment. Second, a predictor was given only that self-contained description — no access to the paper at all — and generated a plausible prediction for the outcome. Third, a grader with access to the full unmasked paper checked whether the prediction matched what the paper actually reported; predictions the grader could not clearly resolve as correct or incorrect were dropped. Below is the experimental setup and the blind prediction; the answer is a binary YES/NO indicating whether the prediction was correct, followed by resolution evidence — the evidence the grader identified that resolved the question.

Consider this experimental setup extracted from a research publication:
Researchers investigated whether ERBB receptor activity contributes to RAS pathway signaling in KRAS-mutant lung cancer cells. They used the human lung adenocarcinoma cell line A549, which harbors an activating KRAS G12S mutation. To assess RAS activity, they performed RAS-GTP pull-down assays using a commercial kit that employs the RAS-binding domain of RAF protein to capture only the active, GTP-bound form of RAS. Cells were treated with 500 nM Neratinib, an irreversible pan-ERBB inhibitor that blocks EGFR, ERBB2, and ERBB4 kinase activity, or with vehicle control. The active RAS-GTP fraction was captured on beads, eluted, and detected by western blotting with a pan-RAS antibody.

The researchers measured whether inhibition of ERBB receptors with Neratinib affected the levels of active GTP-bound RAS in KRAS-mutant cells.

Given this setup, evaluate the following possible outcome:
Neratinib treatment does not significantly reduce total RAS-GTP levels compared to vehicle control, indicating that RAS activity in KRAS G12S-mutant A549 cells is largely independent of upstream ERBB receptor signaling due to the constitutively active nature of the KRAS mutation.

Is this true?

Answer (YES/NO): NO